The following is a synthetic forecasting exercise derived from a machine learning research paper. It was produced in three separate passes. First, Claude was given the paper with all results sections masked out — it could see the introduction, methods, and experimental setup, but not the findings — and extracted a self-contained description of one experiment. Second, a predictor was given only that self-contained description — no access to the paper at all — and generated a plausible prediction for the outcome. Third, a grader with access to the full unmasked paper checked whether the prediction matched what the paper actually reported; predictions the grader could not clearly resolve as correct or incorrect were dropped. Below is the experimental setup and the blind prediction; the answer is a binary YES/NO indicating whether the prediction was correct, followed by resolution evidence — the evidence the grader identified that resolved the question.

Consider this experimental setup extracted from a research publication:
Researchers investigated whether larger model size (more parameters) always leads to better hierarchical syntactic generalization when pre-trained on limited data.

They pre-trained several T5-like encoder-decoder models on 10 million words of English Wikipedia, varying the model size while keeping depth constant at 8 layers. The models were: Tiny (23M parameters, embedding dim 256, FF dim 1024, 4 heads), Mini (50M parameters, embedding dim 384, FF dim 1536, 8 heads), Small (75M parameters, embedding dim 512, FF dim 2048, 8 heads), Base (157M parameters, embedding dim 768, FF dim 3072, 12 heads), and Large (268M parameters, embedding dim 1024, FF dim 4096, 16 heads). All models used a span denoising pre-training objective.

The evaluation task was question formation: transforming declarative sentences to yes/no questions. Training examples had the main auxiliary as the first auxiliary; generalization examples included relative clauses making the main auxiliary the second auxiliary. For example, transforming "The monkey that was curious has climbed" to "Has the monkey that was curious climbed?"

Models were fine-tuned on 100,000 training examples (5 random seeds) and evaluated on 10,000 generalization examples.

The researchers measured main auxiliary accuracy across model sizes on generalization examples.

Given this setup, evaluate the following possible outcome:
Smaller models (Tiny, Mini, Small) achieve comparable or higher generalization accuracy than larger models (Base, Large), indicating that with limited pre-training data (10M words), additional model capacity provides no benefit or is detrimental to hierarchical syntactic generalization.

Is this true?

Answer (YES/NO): NO